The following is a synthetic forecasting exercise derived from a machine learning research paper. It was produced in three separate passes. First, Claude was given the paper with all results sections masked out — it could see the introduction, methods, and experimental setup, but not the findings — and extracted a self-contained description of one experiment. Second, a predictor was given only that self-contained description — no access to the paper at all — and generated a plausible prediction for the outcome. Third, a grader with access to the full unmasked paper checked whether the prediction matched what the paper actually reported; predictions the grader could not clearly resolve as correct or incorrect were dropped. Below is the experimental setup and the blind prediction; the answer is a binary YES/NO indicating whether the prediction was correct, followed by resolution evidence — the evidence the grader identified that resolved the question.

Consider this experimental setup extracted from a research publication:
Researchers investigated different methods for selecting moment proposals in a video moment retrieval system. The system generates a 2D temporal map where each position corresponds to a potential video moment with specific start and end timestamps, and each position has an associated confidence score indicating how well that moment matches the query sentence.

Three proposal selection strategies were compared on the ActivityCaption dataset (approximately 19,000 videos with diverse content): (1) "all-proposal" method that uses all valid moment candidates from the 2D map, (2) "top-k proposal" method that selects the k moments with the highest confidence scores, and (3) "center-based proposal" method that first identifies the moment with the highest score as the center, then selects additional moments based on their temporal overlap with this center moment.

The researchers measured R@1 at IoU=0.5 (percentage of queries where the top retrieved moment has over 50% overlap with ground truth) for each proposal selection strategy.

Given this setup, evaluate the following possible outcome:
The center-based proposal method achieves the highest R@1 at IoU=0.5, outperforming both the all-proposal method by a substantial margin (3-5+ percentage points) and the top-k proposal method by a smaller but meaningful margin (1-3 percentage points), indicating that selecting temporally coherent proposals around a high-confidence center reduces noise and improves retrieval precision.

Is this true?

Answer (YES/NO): YES